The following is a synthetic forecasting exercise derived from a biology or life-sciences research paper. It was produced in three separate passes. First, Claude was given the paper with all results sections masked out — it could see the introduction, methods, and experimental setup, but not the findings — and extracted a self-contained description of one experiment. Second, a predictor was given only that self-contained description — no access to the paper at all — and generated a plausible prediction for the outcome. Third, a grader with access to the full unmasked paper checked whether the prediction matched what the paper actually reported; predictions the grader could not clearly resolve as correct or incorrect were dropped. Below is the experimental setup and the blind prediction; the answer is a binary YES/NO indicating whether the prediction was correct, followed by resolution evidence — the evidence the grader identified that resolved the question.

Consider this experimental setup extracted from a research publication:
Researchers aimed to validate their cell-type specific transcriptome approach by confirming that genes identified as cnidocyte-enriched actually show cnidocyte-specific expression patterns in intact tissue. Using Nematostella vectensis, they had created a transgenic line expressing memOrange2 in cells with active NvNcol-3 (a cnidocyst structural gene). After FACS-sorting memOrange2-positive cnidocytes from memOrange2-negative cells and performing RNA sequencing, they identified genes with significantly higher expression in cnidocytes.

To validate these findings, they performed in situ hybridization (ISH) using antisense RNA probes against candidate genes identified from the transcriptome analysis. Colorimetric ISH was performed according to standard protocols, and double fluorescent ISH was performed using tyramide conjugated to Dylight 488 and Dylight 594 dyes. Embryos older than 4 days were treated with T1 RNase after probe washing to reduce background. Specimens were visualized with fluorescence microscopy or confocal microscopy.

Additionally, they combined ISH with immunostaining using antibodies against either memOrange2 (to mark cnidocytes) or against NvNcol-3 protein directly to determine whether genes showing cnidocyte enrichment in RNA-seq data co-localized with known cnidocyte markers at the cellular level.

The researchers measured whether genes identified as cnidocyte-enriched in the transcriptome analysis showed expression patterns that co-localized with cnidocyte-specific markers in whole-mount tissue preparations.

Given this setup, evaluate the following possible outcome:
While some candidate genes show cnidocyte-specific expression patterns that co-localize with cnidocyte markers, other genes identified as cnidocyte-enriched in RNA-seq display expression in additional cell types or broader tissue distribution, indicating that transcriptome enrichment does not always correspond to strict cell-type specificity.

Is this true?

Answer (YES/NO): NO